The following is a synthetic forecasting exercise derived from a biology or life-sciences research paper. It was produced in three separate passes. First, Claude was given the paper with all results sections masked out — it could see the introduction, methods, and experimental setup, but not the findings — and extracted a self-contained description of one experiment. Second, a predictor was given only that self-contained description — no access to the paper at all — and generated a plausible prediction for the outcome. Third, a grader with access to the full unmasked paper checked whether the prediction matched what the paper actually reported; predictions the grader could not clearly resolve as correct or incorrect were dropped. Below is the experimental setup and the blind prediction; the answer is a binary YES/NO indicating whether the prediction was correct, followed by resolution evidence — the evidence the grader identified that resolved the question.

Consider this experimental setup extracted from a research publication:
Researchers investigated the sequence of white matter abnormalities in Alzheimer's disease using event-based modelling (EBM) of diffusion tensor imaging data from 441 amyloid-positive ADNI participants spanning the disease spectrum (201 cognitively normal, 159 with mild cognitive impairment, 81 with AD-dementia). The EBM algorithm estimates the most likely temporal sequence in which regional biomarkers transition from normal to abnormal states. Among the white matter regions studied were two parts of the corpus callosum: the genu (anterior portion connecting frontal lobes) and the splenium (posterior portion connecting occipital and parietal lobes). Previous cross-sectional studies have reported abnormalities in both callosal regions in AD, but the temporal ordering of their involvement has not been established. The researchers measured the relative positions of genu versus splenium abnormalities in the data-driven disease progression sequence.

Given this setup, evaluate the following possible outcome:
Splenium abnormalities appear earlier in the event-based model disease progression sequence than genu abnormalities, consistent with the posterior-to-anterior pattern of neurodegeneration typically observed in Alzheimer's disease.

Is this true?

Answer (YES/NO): YES